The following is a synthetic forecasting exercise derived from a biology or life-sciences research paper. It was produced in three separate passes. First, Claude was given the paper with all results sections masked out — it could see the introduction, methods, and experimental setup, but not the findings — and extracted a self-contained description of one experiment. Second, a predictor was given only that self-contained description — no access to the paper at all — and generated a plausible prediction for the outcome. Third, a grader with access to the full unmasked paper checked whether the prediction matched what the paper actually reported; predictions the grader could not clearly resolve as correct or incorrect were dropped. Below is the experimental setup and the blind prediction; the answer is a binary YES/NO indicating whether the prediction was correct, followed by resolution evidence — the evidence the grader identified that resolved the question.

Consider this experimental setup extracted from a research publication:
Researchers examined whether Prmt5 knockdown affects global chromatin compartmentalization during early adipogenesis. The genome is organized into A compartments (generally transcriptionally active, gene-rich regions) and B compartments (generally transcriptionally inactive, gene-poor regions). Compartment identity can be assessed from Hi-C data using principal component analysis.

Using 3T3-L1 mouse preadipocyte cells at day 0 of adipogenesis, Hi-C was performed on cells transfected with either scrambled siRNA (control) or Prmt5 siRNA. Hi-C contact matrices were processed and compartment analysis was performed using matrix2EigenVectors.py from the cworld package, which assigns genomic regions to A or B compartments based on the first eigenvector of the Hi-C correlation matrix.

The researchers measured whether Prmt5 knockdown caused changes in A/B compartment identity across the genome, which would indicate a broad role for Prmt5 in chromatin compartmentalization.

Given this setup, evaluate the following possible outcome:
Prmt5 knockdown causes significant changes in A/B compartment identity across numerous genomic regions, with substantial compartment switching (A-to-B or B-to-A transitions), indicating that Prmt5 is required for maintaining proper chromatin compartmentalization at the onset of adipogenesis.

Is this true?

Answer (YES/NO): NO